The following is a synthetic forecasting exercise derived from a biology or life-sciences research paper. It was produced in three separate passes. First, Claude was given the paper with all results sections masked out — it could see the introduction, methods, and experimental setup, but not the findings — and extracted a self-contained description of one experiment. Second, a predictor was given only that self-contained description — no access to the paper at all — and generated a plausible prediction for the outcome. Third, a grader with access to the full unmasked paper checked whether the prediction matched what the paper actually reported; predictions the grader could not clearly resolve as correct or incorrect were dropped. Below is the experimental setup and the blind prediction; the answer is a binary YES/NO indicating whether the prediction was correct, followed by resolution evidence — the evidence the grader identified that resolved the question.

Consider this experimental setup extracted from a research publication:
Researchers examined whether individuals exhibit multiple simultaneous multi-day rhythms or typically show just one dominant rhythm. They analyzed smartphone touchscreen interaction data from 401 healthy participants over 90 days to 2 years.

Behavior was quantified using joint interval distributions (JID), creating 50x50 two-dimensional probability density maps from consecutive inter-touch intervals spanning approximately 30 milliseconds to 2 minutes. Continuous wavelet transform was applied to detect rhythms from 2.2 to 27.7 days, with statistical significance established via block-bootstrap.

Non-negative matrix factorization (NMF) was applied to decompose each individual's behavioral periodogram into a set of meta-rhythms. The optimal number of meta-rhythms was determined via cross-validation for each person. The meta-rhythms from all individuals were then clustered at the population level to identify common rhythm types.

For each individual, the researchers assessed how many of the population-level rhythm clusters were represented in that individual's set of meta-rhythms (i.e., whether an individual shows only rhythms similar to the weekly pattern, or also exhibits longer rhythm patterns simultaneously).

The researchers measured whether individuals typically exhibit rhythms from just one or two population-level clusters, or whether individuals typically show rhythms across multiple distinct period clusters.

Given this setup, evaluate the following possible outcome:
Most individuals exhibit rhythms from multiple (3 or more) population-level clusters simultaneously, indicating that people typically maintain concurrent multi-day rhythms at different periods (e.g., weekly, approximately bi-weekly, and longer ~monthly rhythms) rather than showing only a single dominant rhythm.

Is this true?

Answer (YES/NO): YES